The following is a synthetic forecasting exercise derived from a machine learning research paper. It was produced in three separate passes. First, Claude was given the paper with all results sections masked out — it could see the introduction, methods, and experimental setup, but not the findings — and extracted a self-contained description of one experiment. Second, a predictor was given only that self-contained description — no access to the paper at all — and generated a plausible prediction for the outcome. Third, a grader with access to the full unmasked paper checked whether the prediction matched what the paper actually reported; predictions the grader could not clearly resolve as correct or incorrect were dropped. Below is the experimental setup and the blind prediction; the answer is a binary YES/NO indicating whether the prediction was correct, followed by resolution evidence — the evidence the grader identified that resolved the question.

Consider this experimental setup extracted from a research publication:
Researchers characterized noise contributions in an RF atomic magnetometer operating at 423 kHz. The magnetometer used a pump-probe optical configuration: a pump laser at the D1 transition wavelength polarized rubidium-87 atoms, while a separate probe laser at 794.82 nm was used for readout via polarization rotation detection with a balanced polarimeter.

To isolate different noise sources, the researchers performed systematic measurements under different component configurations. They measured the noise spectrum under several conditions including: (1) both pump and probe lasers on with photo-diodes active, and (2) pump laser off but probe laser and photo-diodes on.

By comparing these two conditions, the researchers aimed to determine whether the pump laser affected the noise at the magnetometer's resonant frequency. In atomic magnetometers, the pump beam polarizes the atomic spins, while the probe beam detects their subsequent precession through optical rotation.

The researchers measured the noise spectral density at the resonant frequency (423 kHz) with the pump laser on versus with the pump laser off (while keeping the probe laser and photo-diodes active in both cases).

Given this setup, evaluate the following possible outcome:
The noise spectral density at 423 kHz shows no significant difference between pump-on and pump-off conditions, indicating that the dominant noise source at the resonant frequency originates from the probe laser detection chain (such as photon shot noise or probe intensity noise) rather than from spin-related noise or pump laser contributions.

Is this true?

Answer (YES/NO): NO